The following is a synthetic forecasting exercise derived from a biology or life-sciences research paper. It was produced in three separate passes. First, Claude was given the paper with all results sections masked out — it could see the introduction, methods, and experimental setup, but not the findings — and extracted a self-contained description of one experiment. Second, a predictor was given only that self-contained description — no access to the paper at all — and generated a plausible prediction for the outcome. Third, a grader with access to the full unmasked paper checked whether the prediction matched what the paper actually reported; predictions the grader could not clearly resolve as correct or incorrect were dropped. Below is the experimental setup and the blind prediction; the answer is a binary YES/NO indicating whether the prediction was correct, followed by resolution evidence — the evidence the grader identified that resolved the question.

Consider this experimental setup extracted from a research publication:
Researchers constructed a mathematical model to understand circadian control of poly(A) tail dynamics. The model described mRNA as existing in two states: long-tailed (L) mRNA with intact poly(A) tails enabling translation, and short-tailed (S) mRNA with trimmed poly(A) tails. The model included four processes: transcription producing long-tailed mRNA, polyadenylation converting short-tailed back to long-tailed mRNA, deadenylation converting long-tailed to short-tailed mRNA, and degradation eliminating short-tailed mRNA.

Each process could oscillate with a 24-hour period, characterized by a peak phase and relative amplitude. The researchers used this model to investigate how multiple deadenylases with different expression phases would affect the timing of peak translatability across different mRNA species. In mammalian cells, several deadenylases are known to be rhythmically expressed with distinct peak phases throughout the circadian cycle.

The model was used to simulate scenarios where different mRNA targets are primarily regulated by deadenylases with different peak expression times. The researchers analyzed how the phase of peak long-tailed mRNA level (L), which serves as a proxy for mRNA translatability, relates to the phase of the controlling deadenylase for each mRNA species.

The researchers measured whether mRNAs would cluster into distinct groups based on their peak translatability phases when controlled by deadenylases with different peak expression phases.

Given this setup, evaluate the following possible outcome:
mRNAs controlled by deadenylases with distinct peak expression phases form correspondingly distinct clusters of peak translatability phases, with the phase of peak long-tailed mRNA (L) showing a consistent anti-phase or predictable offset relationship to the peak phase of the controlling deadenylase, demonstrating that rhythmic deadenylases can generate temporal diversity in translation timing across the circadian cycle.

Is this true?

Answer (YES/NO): YES